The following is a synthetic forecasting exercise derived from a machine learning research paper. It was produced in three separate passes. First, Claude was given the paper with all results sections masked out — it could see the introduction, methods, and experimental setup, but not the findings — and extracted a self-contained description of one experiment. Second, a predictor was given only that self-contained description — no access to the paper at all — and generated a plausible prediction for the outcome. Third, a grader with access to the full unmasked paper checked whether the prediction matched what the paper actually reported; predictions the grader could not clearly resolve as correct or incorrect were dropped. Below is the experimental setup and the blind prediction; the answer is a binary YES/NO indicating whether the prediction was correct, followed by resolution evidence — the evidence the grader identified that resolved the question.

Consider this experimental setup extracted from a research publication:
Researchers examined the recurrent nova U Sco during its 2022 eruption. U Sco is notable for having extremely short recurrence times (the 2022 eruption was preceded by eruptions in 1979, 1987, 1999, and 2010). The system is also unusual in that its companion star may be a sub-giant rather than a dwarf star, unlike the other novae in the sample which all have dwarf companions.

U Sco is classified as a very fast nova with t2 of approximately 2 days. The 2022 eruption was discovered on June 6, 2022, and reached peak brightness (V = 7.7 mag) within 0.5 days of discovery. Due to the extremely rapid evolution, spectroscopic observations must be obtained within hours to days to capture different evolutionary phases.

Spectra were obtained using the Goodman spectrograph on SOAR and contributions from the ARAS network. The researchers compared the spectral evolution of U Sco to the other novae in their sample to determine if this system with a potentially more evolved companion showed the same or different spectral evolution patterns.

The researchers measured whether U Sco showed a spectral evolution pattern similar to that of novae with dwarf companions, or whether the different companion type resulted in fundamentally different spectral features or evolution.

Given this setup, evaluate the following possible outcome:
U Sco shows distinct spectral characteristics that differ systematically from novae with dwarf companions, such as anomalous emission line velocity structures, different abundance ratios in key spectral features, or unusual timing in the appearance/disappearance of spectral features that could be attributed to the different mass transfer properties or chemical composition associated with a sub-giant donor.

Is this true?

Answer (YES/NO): NO